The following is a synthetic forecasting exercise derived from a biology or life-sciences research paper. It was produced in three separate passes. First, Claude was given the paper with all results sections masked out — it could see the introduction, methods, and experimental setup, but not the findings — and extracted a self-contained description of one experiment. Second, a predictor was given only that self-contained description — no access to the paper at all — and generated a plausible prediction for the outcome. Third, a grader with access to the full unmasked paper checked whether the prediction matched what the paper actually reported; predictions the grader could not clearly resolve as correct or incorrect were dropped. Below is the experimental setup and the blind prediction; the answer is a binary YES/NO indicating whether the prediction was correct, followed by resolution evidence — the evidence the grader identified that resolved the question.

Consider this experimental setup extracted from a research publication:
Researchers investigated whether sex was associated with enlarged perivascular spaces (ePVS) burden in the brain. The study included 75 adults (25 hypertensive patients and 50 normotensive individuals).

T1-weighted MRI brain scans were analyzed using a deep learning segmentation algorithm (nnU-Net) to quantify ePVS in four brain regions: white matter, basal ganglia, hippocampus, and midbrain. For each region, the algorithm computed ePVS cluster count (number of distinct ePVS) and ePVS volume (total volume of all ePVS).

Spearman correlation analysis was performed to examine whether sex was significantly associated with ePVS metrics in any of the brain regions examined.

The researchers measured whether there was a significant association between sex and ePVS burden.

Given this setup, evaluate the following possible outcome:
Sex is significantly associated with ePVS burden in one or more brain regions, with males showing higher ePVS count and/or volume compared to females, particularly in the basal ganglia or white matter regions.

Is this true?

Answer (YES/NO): NO